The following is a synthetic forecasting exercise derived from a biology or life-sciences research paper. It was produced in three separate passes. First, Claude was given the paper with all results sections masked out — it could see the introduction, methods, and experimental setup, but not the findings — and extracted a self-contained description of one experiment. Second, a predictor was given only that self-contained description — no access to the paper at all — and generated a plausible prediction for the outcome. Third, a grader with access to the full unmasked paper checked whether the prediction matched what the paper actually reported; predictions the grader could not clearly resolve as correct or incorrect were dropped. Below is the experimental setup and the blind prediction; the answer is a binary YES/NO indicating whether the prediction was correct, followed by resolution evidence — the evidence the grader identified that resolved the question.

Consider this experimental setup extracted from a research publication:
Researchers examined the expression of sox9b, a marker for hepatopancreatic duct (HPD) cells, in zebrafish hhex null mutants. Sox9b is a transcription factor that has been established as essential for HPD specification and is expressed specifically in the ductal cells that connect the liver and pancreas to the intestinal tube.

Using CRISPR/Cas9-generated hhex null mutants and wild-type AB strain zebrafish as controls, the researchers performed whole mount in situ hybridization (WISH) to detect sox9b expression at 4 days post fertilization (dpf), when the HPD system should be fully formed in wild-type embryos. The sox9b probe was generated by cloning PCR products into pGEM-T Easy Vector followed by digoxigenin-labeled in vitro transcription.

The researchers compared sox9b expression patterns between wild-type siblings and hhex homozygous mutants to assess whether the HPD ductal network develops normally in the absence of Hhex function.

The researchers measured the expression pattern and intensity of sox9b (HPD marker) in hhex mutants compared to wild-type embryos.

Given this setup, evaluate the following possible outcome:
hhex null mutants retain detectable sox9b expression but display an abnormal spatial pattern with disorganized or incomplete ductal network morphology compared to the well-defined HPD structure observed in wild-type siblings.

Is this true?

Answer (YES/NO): NO